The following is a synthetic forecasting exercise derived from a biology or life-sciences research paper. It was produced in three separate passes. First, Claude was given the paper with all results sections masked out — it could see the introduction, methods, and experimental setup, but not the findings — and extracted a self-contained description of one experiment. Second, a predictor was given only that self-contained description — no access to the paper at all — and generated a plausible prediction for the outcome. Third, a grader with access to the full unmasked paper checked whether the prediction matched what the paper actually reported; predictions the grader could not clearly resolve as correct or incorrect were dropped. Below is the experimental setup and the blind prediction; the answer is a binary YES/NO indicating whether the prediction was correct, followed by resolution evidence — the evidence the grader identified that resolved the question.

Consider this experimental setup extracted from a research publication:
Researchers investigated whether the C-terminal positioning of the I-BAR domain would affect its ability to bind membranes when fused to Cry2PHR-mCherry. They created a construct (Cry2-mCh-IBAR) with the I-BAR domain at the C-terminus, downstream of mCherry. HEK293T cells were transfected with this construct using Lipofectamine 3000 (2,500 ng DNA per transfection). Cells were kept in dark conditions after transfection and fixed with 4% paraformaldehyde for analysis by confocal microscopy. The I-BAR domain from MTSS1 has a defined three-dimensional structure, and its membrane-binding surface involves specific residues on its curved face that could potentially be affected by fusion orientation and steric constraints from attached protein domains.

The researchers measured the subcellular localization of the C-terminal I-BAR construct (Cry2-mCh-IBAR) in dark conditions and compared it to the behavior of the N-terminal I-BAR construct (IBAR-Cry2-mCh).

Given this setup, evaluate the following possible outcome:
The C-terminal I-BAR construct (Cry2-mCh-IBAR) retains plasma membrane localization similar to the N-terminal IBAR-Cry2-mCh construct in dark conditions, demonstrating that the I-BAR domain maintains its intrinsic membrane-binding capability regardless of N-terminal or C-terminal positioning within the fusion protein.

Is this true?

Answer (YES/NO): NO